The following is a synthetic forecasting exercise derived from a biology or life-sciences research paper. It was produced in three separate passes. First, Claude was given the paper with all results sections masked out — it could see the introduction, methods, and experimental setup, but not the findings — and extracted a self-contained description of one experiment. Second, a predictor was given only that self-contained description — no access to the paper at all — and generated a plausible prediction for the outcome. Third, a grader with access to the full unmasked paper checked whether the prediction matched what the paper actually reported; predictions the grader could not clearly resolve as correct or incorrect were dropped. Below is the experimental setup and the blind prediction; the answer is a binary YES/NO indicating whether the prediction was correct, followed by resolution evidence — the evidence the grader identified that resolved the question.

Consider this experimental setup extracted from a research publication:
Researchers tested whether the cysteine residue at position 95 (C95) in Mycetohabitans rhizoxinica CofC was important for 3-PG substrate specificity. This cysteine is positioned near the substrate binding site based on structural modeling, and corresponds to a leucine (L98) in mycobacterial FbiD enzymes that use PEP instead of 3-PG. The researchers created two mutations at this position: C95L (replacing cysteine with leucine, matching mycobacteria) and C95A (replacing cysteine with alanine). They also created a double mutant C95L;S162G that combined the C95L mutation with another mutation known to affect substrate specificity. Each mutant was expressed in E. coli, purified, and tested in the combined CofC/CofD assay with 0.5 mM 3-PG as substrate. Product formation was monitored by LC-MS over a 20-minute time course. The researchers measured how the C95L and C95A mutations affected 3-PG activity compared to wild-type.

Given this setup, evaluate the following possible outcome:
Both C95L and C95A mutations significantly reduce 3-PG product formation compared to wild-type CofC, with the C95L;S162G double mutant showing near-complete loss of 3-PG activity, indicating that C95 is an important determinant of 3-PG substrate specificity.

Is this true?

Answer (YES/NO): NO